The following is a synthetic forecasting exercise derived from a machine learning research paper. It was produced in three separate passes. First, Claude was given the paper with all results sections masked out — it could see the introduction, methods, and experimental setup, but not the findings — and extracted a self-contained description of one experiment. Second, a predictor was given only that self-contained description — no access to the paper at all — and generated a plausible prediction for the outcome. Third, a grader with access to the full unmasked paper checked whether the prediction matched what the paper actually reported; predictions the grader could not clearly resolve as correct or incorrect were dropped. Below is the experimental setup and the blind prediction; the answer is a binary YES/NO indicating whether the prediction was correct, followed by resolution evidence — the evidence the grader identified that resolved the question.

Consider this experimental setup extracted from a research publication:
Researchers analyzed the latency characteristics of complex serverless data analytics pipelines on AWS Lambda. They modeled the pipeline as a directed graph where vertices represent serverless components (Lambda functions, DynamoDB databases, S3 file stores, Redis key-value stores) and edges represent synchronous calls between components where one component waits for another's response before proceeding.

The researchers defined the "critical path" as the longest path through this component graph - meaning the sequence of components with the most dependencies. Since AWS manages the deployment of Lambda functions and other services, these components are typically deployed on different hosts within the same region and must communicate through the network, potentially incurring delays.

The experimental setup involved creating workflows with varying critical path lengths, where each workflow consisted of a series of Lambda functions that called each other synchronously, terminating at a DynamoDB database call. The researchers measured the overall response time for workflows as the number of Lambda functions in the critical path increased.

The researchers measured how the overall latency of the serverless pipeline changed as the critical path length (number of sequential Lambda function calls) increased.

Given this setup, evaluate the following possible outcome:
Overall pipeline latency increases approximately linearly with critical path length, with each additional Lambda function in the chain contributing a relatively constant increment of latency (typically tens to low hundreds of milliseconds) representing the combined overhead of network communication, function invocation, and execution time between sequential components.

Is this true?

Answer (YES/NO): YES